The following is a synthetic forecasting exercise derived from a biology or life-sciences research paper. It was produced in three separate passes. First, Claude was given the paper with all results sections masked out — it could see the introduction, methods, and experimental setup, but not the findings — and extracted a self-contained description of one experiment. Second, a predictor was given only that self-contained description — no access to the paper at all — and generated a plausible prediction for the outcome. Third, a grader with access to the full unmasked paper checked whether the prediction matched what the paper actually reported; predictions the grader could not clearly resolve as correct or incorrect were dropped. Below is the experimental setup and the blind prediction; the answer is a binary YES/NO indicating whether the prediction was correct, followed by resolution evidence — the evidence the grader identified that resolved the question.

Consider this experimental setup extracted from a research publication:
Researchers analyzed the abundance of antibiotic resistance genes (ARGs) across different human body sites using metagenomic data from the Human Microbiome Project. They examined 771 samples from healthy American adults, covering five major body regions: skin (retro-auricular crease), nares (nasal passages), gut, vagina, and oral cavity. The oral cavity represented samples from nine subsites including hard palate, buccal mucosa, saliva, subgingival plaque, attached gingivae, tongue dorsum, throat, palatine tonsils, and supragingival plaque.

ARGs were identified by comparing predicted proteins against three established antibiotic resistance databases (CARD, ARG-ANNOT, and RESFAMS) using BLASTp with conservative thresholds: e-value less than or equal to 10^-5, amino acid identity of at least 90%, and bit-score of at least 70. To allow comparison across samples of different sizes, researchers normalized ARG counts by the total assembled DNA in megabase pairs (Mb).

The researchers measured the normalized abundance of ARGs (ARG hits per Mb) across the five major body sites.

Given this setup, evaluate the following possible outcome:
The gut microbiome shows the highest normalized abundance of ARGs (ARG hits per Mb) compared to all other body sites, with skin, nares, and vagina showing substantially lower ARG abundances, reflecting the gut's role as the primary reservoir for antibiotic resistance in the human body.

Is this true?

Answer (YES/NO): NO